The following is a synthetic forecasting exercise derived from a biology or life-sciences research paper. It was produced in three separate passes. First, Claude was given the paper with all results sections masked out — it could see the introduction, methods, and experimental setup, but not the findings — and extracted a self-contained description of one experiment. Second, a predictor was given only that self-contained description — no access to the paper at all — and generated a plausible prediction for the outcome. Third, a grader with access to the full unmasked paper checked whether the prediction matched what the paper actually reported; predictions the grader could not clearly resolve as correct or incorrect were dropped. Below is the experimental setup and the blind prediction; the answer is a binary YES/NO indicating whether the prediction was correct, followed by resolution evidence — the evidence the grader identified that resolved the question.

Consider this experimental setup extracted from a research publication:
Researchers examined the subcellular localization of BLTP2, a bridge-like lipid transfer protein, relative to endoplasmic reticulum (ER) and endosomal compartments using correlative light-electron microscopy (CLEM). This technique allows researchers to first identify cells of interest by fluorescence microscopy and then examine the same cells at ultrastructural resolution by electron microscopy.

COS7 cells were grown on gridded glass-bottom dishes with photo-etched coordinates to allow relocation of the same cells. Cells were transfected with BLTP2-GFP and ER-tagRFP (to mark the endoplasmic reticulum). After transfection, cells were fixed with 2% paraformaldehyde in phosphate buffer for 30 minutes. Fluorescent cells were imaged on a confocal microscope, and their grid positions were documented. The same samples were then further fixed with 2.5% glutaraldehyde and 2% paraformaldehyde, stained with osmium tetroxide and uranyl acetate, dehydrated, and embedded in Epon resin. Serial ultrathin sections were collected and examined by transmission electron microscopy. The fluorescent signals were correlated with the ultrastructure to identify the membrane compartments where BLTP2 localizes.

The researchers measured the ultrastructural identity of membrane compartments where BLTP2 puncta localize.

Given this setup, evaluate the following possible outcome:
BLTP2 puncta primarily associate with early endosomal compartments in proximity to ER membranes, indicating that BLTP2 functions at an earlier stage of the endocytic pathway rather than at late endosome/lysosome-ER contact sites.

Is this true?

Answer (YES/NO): NO